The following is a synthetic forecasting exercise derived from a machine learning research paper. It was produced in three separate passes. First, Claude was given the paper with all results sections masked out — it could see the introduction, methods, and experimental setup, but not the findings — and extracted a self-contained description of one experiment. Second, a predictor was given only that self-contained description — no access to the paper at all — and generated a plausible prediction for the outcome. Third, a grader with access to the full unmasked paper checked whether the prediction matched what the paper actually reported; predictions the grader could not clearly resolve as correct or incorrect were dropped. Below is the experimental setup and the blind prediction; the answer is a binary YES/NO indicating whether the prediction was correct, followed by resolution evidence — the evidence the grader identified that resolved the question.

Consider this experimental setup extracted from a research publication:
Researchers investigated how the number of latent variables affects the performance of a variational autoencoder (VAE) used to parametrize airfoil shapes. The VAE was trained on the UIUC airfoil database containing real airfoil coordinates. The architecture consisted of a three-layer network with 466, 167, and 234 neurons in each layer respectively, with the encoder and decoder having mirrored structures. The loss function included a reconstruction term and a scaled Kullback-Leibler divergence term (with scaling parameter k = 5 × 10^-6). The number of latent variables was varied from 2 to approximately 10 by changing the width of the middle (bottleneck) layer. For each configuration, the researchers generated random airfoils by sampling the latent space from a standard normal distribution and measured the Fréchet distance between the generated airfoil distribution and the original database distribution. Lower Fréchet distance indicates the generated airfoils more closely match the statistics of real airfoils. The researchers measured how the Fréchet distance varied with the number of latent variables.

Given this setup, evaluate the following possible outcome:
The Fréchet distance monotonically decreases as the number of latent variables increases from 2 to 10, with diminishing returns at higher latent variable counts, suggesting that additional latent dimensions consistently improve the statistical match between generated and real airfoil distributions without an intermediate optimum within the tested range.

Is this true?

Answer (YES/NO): NO